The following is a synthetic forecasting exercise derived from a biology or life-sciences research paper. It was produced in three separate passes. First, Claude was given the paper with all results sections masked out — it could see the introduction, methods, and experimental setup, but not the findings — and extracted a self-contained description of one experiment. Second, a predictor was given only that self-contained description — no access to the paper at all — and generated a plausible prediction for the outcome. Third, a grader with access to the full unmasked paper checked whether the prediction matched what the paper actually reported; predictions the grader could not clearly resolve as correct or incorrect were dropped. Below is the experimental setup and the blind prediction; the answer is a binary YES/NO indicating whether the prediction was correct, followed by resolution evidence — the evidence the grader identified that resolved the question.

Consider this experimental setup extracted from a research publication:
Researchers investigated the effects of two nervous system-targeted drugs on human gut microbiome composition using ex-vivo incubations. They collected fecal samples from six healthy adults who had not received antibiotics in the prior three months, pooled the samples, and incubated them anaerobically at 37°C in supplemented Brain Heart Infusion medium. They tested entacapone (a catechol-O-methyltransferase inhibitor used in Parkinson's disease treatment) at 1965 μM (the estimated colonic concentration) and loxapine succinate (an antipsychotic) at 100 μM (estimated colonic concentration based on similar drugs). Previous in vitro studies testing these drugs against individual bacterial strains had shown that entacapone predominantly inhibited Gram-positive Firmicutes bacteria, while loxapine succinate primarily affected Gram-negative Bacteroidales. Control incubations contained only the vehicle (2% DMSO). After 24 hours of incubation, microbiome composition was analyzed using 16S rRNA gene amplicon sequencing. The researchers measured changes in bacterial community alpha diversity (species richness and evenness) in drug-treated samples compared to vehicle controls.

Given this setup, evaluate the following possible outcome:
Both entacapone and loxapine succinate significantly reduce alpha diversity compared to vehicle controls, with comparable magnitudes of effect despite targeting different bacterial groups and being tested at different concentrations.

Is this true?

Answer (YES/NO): NO